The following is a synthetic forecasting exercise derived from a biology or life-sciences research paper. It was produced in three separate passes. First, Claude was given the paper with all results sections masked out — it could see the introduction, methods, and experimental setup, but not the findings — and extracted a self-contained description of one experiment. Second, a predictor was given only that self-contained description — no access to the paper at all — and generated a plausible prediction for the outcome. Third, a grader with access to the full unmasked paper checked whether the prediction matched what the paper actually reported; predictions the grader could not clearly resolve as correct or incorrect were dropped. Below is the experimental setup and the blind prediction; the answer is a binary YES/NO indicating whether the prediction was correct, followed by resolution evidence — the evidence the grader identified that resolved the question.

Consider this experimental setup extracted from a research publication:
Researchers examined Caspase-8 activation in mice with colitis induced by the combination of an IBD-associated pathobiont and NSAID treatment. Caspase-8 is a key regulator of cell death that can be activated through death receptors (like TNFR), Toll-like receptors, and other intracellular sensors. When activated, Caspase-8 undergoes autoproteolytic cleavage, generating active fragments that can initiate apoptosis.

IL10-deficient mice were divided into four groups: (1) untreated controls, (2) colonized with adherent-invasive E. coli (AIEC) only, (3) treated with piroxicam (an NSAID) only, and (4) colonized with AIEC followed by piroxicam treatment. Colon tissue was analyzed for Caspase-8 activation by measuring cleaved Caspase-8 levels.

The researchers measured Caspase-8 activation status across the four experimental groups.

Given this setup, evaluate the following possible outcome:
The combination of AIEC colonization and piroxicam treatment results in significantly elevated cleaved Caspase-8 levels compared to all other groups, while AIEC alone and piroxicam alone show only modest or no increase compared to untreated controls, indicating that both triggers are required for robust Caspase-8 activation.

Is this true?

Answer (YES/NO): YES